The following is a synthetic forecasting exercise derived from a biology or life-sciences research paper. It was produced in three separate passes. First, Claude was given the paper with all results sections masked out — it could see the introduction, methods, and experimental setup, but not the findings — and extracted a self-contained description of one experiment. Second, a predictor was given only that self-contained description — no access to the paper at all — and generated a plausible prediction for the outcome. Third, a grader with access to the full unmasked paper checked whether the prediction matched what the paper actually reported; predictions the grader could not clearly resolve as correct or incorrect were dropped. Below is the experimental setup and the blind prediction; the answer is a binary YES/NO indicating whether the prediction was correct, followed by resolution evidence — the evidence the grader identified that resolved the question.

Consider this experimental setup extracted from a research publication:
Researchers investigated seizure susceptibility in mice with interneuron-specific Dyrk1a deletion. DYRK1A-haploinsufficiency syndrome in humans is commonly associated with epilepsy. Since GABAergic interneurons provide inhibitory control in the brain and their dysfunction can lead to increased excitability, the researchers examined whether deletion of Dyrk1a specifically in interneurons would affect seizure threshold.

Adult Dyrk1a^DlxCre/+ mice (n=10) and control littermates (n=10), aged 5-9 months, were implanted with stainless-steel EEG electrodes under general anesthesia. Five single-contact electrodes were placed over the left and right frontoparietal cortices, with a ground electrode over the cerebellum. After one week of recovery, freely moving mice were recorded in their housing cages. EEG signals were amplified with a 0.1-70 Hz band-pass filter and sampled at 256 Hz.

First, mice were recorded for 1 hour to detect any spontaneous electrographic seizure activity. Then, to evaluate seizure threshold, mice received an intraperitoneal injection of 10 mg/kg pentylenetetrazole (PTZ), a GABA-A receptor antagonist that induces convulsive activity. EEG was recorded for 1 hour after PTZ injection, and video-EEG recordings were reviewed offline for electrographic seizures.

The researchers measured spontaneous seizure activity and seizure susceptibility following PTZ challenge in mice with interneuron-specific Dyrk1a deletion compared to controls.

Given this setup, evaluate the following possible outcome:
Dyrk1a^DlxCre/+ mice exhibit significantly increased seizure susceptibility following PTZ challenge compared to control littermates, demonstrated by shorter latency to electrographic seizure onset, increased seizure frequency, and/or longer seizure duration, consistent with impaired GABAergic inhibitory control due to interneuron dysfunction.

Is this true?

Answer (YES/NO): YES